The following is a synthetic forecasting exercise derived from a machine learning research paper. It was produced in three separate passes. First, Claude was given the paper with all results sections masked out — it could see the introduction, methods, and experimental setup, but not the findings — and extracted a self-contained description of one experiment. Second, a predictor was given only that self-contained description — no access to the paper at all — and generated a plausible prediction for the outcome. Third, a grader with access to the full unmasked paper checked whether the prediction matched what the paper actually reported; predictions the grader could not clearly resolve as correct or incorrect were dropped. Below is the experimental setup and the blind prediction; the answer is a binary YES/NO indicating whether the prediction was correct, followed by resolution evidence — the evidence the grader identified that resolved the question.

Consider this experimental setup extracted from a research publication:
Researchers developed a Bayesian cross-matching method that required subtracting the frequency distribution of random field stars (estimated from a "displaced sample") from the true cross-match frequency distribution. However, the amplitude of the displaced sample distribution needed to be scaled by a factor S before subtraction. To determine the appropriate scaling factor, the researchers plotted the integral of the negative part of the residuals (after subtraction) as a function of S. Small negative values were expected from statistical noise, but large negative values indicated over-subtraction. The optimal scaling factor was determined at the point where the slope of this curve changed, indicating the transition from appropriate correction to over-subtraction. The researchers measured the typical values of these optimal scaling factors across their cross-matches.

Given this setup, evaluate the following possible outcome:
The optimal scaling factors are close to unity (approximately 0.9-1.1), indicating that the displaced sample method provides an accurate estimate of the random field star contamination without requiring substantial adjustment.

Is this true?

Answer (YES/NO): YES